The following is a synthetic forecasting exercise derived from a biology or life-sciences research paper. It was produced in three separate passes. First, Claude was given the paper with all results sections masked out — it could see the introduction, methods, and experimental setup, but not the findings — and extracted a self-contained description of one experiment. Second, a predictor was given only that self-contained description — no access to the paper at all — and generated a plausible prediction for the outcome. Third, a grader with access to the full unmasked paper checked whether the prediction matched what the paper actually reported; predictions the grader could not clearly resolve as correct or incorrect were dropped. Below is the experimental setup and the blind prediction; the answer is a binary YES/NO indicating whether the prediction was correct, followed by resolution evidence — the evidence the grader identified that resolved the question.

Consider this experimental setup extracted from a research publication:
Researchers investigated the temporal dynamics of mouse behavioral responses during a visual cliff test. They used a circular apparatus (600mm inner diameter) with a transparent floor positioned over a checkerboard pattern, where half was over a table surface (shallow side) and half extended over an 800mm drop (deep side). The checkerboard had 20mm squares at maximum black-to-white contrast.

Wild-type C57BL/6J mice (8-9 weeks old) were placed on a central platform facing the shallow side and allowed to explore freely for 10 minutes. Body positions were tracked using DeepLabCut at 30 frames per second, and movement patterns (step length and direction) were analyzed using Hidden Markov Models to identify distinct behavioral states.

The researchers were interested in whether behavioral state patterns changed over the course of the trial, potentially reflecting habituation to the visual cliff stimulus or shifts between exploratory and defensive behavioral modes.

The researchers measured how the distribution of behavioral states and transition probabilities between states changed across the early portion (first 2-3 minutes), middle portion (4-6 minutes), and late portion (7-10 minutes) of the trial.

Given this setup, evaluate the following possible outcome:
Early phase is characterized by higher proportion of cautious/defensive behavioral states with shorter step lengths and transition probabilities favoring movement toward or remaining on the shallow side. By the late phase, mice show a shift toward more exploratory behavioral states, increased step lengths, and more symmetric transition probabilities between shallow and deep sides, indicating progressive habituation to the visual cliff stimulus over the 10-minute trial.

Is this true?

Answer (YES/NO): NO